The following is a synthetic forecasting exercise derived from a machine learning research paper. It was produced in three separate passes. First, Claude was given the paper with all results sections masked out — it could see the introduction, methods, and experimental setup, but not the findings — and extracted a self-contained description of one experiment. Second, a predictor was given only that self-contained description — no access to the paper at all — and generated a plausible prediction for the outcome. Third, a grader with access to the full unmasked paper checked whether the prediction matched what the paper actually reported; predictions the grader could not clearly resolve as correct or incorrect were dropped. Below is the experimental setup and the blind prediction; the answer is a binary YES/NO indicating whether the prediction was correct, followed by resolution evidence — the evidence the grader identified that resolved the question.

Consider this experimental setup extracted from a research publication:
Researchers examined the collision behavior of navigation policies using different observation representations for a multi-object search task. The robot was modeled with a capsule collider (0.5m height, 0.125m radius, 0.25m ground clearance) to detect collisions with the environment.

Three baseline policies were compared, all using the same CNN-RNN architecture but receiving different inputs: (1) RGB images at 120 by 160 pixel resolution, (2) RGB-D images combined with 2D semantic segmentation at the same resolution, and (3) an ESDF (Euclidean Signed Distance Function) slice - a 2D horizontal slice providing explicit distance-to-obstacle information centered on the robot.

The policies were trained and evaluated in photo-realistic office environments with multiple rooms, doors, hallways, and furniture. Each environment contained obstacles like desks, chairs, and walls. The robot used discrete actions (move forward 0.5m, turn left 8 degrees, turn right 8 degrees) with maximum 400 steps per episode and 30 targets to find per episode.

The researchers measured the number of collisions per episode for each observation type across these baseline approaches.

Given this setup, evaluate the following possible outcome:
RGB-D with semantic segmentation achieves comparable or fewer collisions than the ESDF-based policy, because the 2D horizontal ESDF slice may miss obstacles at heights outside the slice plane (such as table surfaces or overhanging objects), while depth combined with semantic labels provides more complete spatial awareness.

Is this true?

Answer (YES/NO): YES